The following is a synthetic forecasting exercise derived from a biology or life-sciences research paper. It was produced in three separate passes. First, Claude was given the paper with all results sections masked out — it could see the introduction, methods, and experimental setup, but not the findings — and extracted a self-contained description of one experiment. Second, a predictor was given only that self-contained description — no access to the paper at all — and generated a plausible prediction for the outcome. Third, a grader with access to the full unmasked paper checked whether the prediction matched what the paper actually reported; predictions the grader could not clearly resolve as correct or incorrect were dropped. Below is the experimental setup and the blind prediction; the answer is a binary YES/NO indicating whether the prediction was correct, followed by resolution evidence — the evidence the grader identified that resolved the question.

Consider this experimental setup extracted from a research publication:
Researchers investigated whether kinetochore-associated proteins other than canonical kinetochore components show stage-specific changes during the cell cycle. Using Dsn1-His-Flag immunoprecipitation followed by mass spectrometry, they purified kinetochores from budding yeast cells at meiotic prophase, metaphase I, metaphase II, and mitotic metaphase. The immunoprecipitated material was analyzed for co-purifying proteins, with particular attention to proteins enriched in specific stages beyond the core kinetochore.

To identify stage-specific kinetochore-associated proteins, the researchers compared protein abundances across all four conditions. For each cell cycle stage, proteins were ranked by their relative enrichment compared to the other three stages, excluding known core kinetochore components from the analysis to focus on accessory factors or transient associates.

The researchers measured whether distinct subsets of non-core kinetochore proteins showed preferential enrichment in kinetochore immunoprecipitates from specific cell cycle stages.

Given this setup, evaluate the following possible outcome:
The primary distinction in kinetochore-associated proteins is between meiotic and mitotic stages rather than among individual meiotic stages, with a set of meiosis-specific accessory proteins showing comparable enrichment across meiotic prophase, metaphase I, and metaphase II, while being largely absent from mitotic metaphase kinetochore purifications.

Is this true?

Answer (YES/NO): NO